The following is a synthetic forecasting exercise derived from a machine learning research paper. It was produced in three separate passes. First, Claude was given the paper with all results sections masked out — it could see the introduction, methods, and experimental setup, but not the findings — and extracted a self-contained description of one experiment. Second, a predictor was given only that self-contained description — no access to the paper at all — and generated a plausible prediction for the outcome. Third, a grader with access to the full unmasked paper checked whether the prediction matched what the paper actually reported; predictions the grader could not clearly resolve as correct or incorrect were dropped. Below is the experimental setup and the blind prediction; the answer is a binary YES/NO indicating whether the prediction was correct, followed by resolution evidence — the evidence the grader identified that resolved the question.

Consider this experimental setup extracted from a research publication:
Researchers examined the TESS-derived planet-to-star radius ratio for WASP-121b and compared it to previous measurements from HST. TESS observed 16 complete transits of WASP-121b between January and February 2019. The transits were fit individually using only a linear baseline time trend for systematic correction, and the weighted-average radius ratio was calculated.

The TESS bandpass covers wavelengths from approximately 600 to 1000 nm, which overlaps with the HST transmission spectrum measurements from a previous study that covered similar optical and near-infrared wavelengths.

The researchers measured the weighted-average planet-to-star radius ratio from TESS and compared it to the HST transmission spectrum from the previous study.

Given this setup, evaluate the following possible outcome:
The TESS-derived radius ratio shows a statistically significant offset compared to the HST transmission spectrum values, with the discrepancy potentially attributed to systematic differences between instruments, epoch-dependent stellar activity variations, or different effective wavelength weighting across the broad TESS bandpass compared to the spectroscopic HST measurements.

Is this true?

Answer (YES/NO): NO